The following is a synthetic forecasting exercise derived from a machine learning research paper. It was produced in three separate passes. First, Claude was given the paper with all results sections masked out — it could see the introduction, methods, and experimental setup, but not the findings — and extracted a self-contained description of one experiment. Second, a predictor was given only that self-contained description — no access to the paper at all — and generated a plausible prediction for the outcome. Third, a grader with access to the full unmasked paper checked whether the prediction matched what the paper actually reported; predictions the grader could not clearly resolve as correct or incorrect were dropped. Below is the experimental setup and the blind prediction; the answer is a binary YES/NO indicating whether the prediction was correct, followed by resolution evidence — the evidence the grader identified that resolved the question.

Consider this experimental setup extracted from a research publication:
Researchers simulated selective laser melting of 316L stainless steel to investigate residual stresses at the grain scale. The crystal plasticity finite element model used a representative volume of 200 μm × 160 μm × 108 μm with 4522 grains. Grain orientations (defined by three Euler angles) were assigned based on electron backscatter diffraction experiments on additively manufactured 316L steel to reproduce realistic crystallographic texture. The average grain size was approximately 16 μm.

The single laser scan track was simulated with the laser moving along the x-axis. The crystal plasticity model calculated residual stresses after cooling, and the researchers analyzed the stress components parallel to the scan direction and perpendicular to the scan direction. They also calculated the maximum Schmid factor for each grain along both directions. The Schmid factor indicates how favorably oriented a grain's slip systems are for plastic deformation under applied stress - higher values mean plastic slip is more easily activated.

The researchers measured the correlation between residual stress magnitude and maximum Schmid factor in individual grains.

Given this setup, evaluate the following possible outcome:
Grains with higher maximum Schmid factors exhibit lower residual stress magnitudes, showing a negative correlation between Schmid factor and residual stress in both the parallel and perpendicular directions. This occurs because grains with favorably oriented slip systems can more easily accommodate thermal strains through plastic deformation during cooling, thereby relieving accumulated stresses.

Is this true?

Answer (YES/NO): NO